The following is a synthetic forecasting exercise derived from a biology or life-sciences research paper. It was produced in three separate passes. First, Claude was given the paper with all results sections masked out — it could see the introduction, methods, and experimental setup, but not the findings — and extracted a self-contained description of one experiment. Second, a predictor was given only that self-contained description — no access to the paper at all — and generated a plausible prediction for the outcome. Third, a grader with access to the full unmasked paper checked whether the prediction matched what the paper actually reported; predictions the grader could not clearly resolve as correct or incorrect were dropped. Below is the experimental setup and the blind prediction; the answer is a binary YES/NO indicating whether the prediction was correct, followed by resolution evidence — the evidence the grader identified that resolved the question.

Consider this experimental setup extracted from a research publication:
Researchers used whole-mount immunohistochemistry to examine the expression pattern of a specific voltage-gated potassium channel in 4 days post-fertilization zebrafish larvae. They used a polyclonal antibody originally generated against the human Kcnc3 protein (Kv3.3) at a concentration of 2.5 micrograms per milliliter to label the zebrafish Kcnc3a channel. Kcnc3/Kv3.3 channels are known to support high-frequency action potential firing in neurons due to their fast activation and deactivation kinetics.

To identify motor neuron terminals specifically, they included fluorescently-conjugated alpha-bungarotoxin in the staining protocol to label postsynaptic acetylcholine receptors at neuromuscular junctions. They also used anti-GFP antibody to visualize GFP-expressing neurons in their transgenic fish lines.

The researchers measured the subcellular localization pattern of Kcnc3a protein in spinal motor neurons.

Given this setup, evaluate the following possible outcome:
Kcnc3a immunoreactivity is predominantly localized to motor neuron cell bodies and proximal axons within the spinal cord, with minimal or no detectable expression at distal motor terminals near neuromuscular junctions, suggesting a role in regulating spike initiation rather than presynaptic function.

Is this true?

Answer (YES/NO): NO